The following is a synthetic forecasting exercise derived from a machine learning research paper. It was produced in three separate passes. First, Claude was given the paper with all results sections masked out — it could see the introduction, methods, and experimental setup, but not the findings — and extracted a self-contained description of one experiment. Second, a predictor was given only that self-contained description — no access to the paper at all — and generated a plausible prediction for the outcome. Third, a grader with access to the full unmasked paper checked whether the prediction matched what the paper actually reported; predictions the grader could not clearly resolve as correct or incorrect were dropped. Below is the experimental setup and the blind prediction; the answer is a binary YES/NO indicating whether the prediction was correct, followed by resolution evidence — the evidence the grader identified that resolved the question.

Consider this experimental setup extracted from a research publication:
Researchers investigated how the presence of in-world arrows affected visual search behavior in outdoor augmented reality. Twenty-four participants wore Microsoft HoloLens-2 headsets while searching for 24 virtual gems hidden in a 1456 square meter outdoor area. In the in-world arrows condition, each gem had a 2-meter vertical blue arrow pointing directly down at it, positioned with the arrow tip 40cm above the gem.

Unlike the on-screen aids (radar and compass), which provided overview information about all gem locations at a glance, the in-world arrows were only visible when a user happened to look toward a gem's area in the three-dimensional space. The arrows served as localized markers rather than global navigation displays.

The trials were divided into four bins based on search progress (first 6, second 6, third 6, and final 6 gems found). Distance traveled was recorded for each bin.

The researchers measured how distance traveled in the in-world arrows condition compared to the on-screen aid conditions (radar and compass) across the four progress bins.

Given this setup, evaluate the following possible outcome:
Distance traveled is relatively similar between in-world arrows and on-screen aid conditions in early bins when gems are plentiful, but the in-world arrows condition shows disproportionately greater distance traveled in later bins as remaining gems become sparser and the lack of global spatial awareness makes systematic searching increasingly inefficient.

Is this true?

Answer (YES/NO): NO